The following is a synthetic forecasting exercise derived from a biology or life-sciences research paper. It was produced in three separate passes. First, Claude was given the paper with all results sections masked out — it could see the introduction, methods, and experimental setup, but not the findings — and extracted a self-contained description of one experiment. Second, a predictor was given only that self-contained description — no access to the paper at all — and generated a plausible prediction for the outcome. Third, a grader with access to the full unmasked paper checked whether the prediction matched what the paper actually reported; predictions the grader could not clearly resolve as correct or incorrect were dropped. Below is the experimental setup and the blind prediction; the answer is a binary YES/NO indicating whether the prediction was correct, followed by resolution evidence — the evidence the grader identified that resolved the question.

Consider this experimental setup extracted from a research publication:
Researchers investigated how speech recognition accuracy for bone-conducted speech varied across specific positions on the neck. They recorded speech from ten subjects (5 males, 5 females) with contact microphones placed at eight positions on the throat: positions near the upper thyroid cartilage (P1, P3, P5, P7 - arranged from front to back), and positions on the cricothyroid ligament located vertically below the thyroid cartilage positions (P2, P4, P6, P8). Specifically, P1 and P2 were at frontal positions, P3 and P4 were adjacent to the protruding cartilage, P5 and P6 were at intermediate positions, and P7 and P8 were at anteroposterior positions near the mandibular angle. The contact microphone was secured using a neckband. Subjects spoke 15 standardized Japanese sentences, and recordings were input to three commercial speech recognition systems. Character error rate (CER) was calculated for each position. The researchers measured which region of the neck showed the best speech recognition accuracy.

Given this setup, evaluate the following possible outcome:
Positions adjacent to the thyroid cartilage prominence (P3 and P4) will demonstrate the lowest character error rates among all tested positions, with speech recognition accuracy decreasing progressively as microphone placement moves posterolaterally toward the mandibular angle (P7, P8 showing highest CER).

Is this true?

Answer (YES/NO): NO